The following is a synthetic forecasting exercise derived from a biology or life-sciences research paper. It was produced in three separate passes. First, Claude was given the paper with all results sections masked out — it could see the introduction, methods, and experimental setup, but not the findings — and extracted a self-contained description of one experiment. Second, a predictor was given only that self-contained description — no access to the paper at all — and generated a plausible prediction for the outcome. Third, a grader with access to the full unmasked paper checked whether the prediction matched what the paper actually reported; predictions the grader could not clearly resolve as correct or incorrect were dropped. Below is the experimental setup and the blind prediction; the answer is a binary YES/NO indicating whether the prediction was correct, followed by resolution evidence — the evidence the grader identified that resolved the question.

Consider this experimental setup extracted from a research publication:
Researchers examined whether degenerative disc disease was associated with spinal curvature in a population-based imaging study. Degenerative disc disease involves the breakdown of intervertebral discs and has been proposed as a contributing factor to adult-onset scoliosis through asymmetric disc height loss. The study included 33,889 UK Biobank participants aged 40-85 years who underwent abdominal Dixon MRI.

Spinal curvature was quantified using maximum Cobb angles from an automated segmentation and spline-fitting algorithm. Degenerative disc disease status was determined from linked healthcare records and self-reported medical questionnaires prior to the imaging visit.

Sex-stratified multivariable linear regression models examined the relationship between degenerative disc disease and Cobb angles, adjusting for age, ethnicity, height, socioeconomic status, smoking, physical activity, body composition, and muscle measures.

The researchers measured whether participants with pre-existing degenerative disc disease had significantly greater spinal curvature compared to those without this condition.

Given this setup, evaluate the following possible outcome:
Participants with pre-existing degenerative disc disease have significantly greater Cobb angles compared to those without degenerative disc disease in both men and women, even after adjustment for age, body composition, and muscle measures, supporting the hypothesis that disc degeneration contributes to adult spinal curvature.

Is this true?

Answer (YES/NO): NO